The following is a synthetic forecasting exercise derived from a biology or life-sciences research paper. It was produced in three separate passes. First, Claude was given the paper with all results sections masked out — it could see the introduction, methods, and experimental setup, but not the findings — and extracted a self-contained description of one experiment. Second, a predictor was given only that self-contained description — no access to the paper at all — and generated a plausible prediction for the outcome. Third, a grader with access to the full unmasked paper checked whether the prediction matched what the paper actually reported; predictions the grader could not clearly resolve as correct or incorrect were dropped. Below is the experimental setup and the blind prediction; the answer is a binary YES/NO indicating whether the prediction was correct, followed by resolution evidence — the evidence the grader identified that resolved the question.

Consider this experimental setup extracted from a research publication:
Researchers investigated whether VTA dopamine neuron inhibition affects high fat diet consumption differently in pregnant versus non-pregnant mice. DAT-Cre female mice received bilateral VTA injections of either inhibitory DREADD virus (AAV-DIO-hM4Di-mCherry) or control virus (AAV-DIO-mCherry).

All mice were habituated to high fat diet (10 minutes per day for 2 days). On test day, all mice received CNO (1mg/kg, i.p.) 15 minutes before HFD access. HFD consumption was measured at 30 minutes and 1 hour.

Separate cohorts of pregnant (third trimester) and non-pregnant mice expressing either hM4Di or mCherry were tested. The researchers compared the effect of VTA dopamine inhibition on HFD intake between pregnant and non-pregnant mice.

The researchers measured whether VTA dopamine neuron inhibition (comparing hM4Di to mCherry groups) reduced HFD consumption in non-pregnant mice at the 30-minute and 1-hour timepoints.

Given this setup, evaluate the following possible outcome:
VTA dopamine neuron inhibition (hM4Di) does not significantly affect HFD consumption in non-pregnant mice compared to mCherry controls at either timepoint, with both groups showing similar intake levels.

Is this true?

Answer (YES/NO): YES